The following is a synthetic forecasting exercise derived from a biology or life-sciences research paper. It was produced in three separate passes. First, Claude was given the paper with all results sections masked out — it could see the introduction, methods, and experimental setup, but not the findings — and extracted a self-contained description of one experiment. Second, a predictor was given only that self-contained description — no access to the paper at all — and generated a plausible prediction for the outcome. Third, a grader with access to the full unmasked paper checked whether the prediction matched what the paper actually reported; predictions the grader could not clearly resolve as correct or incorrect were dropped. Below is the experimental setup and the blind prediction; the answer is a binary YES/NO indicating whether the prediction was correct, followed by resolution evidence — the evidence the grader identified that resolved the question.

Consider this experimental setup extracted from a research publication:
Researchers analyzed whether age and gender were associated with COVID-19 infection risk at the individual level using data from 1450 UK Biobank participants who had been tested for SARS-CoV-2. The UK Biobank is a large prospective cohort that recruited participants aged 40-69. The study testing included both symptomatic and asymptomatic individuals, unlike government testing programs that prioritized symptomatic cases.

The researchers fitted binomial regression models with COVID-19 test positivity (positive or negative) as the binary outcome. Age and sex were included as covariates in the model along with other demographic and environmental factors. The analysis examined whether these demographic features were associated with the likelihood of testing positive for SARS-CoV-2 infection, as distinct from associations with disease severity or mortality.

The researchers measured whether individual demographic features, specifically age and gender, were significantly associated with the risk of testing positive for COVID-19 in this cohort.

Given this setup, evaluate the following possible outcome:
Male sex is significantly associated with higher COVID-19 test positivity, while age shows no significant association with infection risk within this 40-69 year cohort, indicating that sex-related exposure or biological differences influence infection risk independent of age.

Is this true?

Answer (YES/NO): NO